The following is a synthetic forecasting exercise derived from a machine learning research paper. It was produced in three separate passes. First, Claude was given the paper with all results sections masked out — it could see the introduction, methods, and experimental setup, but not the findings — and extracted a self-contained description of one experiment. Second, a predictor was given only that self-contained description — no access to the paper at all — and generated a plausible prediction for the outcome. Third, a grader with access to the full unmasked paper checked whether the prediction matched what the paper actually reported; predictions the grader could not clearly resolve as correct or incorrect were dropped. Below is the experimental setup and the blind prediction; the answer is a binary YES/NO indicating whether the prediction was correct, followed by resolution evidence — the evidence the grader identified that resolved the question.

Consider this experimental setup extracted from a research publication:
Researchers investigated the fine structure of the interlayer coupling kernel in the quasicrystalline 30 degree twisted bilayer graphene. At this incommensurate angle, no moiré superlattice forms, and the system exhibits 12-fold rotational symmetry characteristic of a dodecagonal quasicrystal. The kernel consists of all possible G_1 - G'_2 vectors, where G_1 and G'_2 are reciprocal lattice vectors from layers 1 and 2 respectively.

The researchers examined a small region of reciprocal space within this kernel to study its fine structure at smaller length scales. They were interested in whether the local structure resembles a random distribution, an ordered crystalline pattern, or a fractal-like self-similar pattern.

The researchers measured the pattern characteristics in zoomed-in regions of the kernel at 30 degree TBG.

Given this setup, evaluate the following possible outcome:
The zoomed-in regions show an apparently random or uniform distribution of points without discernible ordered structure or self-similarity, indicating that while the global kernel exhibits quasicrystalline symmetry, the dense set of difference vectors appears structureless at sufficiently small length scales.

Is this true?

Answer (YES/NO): NO